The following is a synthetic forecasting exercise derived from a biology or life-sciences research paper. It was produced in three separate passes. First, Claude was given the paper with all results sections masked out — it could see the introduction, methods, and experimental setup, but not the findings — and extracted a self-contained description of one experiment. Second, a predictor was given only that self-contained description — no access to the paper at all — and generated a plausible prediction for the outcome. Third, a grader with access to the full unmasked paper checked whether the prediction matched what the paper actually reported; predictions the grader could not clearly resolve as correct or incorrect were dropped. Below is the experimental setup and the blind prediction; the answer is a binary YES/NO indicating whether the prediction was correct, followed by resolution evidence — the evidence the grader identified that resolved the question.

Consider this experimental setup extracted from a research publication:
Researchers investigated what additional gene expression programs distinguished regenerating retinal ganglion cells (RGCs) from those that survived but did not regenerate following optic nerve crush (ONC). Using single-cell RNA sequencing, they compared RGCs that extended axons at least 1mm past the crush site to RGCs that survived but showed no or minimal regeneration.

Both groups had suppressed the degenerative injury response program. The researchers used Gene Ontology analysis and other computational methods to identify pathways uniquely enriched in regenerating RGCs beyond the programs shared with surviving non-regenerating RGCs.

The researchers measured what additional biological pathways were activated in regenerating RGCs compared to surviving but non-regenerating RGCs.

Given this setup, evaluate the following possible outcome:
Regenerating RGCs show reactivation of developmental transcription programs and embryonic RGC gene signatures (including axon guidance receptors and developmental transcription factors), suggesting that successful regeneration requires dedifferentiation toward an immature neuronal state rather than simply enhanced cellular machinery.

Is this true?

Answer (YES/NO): NO